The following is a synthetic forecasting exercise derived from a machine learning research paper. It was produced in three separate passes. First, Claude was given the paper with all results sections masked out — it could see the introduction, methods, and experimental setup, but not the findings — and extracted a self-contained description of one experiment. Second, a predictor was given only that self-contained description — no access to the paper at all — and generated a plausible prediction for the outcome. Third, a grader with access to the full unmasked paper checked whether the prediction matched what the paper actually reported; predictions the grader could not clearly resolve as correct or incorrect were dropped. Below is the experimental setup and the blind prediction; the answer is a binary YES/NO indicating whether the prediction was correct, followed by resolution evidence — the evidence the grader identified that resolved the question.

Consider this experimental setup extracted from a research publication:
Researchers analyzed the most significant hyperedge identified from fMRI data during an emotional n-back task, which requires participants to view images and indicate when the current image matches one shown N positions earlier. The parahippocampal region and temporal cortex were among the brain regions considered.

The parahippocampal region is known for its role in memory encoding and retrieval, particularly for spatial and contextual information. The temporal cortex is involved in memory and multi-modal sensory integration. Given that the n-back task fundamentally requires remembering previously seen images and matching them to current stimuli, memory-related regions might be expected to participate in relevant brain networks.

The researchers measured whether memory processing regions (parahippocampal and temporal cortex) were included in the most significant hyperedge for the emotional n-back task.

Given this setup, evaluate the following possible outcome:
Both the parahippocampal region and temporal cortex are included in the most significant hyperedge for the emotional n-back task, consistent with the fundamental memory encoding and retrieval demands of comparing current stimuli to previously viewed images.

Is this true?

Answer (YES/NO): YES